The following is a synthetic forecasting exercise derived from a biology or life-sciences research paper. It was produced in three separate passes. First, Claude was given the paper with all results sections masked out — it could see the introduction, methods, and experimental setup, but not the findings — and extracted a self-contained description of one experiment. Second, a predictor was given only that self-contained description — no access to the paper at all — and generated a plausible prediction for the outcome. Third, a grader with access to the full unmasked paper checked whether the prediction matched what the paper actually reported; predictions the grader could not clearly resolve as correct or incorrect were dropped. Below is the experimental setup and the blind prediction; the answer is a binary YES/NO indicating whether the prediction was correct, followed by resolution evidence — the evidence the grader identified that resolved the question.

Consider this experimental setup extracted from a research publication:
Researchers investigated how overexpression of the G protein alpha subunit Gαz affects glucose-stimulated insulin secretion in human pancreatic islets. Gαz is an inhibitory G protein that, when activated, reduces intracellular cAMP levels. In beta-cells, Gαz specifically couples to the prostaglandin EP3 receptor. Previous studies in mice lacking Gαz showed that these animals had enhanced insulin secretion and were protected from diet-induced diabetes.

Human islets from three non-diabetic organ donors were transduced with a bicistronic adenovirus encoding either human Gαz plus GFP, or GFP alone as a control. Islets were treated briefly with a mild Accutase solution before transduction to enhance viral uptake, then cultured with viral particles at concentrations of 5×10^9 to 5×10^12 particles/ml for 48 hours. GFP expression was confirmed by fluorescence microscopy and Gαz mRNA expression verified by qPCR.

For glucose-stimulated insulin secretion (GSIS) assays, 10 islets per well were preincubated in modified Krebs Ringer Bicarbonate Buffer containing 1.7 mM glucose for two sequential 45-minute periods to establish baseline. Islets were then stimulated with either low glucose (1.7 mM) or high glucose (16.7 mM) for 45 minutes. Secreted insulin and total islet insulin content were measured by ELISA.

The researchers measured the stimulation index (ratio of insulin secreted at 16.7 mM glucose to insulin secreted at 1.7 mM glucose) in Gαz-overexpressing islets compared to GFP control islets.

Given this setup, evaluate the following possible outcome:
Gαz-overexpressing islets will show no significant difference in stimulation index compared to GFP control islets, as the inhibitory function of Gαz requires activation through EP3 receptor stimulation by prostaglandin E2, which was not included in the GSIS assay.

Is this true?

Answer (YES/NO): NO